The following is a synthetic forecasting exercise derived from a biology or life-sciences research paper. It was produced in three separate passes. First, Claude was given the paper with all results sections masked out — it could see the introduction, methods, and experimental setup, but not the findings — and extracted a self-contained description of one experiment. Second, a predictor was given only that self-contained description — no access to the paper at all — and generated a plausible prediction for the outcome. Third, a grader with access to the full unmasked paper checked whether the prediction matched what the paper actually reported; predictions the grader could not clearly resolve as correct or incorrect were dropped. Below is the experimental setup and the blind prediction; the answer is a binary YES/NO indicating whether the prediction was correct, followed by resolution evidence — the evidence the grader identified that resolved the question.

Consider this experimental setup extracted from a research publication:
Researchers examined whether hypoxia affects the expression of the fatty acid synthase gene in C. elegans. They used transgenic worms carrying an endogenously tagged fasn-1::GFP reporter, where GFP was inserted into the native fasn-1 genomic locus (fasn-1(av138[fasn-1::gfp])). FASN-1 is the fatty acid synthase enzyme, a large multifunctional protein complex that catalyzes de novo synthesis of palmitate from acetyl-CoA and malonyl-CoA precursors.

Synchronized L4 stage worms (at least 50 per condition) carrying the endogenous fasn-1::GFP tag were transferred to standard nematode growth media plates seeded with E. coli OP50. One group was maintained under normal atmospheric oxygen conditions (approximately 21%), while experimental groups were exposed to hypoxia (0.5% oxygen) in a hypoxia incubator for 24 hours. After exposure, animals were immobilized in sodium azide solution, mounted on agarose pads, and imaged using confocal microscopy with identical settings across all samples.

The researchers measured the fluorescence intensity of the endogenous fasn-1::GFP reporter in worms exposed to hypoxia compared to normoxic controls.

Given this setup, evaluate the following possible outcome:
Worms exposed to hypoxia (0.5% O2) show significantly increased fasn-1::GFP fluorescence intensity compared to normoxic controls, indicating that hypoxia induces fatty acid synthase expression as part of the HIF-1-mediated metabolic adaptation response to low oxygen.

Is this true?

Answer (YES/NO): NO